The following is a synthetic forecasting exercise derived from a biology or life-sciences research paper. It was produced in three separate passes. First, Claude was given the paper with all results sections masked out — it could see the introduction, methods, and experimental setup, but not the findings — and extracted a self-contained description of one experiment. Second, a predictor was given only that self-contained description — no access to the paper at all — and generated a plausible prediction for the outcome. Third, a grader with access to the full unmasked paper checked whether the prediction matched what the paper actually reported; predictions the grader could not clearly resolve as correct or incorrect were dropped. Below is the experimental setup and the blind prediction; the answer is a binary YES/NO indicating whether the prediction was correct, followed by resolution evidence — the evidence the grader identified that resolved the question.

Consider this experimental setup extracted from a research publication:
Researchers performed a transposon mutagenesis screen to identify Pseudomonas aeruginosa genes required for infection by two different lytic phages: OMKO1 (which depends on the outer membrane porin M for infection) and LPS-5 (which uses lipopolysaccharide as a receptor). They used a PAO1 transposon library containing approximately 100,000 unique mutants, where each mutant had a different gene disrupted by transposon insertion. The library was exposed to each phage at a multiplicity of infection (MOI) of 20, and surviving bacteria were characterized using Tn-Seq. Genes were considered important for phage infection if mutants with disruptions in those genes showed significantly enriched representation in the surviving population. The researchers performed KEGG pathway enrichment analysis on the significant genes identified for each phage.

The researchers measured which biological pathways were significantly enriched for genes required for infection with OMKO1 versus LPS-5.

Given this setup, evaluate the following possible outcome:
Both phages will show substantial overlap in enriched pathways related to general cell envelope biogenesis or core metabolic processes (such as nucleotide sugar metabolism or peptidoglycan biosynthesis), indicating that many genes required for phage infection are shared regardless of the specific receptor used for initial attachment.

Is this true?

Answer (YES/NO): NO